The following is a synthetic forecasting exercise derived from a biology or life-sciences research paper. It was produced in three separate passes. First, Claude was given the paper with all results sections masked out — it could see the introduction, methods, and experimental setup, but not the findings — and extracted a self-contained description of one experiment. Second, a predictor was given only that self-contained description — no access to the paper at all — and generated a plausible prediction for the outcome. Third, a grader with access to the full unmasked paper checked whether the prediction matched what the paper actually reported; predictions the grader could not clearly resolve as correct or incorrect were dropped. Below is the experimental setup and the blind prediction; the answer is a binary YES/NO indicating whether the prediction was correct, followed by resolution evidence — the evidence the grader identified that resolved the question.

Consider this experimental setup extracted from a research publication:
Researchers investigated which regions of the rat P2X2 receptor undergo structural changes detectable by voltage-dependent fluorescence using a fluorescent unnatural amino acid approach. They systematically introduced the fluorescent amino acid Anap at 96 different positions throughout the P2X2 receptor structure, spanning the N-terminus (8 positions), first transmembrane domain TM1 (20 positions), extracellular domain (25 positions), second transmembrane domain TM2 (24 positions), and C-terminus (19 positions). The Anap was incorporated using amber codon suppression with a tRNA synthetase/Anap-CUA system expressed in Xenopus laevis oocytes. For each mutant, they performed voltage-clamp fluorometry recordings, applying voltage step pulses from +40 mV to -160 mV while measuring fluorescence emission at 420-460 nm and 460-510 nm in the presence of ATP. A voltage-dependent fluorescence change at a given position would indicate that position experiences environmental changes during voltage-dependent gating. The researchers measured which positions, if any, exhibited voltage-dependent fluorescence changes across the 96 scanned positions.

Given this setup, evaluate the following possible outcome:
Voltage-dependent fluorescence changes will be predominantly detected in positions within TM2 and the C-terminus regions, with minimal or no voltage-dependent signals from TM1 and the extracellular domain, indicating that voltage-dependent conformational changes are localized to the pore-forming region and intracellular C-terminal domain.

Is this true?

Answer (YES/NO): NO